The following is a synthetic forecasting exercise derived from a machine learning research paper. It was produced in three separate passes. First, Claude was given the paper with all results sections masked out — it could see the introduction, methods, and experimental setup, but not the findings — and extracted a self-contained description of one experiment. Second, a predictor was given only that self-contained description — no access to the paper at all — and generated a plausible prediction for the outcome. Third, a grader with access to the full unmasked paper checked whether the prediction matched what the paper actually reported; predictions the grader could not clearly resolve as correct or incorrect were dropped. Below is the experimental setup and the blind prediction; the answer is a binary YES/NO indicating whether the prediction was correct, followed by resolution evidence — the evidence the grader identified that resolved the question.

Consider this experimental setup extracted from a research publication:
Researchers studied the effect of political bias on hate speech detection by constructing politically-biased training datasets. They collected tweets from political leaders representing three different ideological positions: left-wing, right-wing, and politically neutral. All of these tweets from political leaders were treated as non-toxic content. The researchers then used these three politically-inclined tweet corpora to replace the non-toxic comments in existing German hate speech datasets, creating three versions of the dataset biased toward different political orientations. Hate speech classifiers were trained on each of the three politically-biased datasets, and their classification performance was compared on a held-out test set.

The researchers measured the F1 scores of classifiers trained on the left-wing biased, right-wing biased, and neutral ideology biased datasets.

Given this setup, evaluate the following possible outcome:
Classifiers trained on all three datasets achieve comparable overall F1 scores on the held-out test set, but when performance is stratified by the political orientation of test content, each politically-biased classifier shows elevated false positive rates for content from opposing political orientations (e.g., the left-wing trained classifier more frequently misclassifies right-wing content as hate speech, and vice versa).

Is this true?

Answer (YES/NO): NO